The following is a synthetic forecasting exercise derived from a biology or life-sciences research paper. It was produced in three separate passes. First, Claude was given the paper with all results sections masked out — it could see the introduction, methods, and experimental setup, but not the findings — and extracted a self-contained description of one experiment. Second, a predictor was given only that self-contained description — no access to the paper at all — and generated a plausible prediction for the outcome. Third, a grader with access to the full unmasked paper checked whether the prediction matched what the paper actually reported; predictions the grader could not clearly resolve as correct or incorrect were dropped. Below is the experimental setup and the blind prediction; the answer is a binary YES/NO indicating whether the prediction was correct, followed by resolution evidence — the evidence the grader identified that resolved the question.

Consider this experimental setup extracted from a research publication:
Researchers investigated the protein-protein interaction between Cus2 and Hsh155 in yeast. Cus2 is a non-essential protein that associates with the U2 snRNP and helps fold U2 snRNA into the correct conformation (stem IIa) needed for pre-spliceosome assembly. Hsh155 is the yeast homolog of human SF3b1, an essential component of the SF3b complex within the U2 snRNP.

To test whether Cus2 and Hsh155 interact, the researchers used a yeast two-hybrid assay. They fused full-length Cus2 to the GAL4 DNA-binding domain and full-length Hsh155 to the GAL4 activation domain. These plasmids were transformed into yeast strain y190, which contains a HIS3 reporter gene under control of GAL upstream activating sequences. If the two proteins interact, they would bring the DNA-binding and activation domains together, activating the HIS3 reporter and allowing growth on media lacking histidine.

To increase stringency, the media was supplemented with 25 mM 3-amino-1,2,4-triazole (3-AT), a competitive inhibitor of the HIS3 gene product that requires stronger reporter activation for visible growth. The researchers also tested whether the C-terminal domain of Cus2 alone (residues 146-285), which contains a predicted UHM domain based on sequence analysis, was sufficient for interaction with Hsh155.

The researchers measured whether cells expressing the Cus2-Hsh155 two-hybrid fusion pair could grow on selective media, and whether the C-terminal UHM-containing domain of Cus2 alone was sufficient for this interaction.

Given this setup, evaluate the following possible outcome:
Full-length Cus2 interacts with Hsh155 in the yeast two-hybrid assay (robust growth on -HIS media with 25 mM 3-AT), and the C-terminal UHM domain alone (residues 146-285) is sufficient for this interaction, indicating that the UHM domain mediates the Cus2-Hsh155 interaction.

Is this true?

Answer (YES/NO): YES